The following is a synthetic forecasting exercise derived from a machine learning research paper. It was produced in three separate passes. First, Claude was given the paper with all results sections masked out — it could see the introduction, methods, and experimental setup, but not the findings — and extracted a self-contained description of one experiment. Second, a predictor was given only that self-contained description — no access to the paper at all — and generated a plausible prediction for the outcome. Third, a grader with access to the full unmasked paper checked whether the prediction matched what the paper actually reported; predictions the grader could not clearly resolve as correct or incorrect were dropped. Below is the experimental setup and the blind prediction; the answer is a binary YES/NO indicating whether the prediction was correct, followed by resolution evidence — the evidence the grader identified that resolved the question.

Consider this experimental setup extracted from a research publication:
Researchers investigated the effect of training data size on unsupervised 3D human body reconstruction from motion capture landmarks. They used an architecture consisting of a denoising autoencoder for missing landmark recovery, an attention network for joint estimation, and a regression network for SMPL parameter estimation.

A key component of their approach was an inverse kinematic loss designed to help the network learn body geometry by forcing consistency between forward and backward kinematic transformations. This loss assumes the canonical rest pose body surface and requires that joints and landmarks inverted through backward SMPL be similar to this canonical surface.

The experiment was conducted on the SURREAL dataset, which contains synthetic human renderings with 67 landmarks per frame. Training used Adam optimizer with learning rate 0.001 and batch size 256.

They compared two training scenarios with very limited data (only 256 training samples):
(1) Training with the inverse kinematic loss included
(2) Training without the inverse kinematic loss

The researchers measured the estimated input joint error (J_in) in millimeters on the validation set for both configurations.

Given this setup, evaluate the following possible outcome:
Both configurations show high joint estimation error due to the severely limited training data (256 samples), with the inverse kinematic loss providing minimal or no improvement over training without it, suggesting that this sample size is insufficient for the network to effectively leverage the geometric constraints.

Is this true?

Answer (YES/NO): NO